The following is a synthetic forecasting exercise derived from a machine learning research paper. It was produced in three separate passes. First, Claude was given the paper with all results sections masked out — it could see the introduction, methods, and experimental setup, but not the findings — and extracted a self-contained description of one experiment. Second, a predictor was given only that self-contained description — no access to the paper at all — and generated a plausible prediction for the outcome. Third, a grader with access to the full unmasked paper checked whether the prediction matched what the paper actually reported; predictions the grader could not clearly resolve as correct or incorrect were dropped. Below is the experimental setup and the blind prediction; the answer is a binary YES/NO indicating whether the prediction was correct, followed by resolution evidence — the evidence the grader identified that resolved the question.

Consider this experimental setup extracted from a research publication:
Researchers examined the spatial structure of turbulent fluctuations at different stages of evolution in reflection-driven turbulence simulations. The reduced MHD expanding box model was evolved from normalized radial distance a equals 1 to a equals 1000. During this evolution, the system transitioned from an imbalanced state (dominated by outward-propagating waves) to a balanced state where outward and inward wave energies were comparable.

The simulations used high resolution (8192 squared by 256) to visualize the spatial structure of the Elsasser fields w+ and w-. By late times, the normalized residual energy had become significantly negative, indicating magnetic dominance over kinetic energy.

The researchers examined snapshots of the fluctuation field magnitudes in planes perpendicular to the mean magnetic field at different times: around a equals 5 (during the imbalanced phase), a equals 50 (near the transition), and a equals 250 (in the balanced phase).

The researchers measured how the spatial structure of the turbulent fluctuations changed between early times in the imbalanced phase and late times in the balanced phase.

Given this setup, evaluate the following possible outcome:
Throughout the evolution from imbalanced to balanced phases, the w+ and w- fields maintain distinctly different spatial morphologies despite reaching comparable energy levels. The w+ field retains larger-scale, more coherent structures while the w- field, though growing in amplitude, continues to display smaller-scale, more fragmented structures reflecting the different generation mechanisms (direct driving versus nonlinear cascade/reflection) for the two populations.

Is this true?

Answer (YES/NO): NO